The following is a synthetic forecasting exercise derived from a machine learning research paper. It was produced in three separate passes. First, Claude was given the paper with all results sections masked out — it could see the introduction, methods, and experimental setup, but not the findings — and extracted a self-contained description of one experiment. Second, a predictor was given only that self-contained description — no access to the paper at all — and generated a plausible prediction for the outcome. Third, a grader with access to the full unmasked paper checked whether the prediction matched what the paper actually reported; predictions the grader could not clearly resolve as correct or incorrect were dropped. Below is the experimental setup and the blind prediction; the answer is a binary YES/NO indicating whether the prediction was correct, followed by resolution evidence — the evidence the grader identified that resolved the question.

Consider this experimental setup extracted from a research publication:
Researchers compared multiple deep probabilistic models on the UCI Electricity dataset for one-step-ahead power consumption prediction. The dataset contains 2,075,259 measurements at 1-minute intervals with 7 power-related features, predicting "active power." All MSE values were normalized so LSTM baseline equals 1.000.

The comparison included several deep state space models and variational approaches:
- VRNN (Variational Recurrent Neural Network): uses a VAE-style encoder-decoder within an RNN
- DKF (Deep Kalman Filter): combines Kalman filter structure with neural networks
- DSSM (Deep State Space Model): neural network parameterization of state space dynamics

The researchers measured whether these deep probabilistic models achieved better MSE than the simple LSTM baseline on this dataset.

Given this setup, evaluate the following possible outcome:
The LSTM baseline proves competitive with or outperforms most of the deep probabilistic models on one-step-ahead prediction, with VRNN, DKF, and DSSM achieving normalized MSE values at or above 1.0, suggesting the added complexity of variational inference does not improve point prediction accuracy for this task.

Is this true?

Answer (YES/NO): YES